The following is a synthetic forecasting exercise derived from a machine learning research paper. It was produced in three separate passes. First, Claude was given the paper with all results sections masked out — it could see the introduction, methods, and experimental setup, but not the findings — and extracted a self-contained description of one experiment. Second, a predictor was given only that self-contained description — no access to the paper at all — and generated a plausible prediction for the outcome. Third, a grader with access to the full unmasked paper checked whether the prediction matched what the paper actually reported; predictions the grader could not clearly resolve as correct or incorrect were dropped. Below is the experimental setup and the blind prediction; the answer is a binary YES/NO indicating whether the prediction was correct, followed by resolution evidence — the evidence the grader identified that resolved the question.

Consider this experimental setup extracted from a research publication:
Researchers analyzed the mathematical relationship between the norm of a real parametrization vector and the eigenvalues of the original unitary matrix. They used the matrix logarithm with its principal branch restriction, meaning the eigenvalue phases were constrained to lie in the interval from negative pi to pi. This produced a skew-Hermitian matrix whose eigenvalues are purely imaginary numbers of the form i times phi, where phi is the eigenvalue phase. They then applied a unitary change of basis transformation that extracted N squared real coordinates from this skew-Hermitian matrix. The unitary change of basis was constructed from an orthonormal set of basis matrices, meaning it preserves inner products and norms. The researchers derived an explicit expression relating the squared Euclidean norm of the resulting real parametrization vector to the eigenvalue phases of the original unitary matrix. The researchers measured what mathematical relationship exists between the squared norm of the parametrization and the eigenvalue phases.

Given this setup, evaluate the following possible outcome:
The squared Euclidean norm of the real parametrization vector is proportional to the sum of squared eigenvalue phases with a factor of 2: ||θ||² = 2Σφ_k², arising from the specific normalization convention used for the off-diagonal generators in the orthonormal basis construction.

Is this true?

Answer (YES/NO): NO